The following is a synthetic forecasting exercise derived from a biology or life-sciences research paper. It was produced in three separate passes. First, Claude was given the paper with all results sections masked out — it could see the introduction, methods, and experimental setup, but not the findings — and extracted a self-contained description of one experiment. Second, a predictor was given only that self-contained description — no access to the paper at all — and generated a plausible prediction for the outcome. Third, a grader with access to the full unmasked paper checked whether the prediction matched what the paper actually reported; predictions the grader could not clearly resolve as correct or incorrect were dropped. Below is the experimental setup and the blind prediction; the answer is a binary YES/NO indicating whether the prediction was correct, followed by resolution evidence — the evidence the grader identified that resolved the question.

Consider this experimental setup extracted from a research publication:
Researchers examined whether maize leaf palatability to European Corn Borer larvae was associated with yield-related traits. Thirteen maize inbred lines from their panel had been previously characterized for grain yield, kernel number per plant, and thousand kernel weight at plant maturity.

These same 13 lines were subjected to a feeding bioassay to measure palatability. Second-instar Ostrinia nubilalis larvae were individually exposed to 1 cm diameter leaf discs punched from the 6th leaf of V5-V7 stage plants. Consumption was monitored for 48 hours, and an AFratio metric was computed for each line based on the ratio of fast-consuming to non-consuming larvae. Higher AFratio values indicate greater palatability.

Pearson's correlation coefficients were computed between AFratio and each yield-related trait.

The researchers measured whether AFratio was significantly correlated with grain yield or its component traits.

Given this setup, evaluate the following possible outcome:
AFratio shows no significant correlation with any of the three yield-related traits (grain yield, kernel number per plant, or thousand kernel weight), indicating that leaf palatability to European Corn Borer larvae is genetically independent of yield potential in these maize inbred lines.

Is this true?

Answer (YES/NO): NO